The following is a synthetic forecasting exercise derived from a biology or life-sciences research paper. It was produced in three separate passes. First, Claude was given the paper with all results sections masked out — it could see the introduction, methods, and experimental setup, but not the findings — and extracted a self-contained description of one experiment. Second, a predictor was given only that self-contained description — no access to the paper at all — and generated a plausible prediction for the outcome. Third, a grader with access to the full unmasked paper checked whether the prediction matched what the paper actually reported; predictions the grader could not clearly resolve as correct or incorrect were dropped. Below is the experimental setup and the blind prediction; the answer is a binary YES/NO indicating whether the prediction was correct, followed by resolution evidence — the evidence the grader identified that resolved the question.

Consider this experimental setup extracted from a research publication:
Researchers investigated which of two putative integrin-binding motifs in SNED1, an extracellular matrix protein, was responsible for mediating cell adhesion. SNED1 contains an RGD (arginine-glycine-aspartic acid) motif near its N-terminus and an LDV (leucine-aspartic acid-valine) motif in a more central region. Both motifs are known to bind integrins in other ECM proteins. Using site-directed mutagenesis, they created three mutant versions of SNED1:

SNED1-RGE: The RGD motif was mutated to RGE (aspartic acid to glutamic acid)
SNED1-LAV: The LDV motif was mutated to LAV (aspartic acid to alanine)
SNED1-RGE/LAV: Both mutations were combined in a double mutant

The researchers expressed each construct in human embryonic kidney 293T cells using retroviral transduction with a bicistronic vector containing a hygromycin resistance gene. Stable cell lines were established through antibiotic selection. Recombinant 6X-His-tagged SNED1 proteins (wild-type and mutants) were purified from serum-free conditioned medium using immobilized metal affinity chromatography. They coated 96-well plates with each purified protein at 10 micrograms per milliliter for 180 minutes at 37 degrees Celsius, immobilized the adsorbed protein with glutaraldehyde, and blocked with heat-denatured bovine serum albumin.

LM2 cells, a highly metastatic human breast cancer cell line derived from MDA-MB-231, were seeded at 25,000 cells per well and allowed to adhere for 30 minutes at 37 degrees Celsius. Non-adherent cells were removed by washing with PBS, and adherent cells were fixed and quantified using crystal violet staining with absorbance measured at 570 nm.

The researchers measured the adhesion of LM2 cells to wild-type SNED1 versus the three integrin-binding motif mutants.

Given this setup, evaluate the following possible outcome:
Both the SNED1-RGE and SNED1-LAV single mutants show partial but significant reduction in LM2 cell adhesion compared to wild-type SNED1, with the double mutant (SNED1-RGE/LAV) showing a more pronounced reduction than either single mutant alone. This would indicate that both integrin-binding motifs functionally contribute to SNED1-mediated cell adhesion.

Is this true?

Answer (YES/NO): NO